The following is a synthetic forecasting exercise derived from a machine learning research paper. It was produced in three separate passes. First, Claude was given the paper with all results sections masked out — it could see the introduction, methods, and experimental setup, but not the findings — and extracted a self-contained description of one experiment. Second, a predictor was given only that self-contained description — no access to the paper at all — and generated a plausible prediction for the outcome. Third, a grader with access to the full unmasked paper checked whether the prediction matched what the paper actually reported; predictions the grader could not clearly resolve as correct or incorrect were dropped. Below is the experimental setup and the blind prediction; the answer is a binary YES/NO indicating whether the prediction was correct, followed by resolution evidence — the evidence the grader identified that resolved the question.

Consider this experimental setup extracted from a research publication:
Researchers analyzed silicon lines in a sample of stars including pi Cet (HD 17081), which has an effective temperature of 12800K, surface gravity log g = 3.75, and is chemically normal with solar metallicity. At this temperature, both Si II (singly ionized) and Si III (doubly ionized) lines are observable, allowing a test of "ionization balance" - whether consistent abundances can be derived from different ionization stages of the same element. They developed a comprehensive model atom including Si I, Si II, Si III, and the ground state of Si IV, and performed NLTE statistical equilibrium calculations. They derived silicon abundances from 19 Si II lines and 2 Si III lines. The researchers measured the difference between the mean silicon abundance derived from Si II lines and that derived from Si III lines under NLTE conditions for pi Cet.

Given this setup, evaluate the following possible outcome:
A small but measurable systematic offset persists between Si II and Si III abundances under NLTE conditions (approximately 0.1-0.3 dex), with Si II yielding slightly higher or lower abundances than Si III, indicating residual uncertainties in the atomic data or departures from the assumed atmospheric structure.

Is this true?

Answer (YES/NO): NO